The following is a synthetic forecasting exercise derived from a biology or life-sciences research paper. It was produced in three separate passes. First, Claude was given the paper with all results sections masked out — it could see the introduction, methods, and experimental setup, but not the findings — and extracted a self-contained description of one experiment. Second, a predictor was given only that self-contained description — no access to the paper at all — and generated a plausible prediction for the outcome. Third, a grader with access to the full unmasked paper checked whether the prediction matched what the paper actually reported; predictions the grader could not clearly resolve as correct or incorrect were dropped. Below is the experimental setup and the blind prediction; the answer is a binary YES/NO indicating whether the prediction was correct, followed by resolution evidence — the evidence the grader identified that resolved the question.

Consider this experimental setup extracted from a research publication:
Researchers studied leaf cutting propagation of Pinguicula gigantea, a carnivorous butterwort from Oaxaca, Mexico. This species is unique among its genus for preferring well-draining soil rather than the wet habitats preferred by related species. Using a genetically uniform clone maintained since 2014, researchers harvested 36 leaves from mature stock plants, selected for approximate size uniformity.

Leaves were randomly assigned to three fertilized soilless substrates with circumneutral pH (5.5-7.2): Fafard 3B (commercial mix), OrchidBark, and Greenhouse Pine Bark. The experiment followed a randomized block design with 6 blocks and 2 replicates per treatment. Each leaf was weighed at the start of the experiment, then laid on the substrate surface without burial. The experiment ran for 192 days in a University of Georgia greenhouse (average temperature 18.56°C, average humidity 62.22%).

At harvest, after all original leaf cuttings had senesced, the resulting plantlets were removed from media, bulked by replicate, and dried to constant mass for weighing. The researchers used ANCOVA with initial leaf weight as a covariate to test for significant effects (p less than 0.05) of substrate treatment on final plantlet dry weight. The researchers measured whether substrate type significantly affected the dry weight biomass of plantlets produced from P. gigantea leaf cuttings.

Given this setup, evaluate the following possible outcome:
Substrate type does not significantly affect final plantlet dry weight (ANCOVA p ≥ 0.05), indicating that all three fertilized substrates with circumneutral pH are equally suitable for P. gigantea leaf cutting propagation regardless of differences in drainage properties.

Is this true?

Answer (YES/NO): YES